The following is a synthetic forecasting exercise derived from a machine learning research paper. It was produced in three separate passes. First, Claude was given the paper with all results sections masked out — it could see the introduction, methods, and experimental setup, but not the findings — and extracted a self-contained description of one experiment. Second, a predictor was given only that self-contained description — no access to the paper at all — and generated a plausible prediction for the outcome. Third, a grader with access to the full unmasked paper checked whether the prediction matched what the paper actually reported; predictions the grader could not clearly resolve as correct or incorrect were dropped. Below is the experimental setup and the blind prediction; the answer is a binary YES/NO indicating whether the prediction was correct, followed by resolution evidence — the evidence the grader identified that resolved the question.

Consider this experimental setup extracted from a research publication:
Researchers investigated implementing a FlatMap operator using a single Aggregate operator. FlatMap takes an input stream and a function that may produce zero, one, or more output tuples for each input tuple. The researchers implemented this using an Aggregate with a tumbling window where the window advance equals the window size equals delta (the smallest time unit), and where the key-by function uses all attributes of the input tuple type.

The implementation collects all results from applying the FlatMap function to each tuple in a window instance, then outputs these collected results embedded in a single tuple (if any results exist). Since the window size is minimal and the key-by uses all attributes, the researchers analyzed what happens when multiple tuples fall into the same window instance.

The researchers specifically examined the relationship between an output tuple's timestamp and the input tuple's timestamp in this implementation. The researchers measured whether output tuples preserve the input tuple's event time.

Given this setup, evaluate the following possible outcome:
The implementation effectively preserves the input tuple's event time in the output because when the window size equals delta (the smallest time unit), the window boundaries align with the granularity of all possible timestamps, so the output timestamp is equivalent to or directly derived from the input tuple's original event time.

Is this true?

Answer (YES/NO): YES